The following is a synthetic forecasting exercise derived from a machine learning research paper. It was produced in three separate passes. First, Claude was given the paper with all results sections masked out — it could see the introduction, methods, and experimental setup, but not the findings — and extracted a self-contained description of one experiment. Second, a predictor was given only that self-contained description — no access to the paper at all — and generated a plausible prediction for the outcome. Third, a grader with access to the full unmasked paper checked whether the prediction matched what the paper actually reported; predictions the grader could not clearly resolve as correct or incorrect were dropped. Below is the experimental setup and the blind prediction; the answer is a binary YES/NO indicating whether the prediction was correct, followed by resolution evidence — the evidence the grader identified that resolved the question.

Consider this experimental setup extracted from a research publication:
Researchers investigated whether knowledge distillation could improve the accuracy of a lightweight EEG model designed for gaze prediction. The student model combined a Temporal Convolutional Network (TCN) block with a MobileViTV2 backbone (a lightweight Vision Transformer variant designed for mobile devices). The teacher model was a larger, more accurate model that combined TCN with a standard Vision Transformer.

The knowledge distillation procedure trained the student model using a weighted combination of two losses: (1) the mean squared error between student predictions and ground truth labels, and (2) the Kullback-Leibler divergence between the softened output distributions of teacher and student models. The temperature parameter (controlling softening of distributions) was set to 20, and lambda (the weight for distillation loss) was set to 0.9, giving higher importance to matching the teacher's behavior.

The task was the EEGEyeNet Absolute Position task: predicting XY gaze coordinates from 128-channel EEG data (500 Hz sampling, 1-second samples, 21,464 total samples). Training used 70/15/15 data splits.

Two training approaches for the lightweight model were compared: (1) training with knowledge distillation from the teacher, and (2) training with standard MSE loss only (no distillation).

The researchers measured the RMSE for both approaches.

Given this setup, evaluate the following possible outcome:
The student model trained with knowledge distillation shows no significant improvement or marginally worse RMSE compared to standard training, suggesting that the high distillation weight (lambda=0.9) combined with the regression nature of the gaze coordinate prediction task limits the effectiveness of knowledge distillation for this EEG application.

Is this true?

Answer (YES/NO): NO